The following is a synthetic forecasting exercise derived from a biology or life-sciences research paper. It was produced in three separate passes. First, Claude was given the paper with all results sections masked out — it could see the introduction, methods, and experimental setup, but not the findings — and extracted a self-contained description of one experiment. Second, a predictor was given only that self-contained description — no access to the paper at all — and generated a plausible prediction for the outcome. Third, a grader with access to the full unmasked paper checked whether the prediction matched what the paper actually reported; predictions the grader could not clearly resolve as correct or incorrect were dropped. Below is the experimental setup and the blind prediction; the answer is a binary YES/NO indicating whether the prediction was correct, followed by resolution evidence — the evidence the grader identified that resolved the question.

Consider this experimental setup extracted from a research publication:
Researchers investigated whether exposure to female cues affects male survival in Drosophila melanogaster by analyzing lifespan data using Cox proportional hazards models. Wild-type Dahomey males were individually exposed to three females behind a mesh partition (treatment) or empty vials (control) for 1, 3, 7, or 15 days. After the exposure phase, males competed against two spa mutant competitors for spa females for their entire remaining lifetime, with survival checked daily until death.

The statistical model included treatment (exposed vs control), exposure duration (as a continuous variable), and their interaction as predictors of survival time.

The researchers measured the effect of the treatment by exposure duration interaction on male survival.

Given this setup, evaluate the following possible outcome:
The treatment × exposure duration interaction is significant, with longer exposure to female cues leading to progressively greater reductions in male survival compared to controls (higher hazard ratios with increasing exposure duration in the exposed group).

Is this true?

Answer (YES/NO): NO